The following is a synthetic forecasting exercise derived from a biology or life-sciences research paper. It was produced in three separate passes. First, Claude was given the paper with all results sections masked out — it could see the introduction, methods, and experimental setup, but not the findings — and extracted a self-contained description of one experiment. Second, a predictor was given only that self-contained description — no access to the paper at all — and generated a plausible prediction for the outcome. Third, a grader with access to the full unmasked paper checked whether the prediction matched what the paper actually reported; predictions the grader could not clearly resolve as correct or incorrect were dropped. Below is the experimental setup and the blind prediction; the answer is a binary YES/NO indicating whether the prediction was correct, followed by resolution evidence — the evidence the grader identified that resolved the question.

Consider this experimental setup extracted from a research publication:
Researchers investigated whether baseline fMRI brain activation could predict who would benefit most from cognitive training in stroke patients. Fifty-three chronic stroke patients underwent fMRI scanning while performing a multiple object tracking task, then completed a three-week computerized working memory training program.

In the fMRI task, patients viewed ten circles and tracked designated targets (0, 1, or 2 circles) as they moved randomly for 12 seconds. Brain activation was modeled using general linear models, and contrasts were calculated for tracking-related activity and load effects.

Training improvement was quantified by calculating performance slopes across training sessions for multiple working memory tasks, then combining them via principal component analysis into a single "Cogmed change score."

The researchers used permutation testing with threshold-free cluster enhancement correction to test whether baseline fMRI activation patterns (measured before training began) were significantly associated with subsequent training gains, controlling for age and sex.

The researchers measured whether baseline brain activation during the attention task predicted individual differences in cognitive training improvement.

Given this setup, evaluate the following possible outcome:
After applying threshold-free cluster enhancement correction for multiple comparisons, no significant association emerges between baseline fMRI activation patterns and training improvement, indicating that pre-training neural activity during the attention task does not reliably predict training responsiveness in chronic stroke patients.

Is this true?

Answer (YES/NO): YES